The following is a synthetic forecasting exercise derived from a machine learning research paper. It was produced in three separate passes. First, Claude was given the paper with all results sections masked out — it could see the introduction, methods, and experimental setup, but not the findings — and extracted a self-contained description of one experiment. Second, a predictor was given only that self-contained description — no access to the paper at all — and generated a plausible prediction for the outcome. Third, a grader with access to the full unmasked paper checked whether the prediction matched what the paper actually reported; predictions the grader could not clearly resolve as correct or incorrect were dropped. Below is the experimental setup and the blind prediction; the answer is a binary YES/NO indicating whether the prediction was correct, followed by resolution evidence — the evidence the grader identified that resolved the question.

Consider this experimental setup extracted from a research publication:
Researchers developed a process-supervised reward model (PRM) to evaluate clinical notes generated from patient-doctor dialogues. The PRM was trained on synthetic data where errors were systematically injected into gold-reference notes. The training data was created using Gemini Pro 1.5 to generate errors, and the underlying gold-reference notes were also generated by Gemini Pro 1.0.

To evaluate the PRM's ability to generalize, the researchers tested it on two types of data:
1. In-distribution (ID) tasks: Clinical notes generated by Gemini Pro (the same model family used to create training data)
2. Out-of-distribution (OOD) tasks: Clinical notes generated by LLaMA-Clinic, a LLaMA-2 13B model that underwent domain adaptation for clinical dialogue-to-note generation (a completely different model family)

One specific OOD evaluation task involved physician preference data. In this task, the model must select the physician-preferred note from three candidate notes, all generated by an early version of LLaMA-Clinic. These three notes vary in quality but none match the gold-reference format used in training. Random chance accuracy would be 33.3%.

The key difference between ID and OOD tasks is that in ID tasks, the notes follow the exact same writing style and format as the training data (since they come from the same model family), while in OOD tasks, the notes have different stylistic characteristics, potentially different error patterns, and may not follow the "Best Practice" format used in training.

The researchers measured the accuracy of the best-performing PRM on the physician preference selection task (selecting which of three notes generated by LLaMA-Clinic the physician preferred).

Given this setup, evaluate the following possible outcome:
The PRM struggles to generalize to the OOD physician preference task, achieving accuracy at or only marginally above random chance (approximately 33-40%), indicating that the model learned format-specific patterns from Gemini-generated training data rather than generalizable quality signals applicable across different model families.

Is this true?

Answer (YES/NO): NO